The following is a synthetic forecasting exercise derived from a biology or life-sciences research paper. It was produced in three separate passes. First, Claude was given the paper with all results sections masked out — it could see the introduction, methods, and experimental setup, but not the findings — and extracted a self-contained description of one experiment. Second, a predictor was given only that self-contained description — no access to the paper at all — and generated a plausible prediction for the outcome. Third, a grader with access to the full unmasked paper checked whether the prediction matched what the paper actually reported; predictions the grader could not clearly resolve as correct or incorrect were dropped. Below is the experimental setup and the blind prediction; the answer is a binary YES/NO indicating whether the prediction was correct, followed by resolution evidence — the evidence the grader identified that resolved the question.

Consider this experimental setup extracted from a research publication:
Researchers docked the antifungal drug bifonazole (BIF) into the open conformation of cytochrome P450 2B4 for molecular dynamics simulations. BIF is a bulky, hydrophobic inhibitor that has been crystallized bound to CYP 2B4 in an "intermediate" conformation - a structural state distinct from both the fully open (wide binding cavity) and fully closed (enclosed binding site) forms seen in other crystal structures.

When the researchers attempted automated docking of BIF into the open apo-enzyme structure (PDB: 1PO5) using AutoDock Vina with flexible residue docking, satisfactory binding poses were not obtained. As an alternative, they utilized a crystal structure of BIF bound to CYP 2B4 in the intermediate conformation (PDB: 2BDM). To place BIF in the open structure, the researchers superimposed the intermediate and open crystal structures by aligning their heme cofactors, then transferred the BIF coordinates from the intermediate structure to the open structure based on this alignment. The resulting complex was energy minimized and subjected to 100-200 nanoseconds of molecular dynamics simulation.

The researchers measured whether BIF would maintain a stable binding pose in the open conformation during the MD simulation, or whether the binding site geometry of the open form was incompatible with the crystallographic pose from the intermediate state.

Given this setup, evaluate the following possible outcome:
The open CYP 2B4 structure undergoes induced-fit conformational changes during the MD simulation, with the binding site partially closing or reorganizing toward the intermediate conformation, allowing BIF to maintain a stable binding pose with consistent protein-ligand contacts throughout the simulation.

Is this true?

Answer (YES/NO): NO